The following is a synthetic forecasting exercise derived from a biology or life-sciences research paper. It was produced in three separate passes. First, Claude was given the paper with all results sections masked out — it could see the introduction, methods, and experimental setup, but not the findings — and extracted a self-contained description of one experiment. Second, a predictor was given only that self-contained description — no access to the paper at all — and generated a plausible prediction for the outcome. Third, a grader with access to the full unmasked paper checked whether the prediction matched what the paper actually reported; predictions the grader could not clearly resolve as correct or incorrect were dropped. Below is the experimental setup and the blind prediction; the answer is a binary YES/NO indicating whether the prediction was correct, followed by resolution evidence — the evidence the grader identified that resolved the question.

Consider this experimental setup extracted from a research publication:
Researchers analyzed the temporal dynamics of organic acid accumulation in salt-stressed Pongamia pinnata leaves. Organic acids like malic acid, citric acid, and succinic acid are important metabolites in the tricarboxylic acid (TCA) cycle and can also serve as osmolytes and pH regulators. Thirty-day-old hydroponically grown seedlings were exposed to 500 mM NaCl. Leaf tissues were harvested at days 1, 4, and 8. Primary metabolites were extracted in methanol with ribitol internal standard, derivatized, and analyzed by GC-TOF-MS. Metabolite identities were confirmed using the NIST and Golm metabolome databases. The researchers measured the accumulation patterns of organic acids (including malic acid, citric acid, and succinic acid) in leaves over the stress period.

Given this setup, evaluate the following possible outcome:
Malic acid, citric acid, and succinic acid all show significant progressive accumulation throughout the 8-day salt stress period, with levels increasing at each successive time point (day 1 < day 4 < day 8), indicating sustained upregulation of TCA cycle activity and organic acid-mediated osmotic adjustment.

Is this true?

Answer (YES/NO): NO